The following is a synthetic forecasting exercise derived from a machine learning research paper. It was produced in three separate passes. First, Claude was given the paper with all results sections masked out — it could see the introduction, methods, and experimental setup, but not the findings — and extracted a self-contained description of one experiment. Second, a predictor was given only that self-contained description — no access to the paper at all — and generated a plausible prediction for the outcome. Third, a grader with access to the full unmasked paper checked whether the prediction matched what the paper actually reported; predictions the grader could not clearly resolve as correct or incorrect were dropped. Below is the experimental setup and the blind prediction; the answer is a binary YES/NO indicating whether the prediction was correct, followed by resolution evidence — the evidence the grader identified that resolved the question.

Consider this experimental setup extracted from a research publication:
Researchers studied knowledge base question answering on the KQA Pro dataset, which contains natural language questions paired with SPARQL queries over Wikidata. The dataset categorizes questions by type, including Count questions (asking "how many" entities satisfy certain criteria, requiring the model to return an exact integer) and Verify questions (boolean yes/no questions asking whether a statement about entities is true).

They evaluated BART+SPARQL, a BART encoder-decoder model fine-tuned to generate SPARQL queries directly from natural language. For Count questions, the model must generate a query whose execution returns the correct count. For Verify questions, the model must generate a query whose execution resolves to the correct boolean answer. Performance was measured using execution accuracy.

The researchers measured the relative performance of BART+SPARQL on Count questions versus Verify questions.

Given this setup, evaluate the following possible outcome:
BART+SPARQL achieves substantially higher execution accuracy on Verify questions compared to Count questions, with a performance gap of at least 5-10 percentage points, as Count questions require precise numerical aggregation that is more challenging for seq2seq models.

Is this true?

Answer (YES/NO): YES